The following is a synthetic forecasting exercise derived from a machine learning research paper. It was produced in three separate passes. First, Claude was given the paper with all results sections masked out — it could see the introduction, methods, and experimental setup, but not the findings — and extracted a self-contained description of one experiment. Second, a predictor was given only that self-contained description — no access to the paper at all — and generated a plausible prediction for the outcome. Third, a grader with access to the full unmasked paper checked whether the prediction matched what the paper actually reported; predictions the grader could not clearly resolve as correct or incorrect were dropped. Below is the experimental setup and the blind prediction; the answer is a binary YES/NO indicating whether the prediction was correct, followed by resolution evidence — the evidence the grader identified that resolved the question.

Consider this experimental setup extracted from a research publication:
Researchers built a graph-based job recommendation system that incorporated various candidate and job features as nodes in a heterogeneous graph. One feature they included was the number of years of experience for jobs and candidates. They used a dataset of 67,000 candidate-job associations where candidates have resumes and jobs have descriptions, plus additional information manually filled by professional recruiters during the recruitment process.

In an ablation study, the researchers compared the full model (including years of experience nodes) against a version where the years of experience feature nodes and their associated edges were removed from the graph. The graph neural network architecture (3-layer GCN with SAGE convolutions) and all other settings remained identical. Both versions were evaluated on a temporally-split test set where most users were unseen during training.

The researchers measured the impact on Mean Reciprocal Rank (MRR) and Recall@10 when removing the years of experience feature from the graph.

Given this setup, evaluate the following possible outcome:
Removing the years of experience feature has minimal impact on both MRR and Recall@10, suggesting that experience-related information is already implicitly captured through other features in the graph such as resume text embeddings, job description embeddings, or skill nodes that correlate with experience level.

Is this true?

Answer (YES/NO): NO